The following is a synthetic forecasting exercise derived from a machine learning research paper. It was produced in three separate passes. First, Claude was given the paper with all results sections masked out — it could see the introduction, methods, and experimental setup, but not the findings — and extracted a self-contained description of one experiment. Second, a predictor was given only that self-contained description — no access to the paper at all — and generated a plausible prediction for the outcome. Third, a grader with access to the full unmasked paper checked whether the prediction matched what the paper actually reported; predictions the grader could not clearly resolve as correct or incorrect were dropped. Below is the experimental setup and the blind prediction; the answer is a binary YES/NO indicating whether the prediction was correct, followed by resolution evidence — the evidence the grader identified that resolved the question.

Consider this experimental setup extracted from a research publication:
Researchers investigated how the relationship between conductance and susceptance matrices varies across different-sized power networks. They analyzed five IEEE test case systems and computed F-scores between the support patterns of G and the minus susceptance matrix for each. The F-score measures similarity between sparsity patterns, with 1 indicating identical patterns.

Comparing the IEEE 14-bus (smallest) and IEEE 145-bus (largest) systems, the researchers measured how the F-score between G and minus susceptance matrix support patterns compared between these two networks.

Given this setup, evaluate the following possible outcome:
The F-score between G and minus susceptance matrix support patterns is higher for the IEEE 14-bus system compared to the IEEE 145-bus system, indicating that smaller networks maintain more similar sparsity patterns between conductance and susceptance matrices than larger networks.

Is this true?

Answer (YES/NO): NO